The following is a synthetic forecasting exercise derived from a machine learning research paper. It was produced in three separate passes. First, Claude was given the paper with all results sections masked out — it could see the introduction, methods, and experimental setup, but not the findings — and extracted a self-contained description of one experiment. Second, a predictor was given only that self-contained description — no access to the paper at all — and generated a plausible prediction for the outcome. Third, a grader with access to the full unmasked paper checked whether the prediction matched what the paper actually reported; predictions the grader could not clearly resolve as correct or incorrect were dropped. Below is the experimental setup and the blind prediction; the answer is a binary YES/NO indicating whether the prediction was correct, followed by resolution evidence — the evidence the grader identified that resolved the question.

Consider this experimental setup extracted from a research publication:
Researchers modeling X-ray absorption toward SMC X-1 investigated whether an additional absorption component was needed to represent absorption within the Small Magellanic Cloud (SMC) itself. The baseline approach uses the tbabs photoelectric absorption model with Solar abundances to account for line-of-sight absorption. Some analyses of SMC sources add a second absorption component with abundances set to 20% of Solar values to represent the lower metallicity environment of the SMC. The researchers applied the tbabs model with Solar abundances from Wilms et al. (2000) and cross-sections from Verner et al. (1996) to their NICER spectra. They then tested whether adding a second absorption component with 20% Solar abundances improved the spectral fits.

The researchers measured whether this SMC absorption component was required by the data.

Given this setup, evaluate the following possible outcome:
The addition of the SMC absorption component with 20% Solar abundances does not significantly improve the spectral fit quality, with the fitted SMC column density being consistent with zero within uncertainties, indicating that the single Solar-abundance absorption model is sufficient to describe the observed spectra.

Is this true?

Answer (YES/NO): YES